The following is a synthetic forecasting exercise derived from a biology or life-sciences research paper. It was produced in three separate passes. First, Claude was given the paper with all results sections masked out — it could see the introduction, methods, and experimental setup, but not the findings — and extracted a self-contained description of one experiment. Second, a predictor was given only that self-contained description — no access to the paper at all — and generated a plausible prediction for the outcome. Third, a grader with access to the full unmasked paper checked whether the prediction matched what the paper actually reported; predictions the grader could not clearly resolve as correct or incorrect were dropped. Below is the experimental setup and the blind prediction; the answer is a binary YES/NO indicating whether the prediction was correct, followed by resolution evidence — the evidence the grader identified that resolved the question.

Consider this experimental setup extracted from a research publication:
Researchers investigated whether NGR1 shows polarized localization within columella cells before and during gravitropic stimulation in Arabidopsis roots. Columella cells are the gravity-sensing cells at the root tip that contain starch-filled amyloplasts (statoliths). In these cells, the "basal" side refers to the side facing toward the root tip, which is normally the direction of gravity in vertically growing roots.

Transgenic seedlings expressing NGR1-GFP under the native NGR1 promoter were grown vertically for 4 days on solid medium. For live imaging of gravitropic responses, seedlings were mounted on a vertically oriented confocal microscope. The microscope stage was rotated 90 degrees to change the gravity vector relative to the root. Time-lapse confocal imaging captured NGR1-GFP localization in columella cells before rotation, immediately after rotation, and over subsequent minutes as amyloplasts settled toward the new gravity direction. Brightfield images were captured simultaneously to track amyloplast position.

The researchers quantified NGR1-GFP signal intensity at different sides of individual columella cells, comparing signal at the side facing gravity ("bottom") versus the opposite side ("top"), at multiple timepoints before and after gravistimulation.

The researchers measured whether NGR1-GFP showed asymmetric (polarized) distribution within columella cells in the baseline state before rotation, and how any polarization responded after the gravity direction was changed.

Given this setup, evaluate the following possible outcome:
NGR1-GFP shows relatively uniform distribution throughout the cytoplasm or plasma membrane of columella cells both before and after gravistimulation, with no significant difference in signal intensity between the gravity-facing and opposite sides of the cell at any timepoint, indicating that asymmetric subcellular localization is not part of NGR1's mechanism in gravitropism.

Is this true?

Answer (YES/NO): NO